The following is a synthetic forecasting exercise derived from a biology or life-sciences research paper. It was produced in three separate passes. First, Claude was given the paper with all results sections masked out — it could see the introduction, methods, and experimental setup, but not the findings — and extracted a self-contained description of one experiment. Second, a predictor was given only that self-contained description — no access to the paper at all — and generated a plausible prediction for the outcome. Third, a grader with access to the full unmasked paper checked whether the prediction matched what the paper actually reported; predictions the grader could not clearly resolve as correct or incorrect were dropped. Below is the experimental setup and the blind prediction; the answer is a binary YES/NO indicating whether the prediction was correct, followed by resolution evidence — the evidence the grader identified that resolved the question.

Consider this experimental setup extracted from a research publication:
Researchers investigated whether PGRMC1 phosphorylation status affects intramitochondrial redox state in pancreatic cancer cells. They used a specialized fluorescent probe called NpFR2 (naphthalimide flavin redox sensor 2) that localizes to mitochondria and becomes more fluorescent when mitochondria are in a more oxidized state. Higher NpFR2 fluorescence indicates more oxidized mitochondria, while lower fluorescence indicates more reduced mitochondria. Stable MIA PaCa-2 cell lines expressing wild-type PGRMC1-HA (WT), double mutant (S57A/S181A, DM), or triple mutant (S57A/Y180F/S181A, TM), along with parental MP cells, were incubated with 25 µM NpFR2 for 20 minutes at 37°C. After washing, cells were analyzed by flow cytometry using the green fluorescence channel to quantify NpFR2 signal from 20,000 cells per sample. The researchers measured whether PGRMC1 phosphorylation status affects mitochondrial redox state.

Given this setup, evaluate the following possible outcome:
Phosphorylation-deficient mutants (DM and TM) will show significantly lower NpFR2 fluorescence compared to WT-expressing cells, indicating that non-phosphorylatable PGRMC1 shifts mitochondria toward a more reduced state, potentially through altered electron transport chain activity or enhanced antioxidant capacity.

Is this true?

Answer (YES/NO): NO